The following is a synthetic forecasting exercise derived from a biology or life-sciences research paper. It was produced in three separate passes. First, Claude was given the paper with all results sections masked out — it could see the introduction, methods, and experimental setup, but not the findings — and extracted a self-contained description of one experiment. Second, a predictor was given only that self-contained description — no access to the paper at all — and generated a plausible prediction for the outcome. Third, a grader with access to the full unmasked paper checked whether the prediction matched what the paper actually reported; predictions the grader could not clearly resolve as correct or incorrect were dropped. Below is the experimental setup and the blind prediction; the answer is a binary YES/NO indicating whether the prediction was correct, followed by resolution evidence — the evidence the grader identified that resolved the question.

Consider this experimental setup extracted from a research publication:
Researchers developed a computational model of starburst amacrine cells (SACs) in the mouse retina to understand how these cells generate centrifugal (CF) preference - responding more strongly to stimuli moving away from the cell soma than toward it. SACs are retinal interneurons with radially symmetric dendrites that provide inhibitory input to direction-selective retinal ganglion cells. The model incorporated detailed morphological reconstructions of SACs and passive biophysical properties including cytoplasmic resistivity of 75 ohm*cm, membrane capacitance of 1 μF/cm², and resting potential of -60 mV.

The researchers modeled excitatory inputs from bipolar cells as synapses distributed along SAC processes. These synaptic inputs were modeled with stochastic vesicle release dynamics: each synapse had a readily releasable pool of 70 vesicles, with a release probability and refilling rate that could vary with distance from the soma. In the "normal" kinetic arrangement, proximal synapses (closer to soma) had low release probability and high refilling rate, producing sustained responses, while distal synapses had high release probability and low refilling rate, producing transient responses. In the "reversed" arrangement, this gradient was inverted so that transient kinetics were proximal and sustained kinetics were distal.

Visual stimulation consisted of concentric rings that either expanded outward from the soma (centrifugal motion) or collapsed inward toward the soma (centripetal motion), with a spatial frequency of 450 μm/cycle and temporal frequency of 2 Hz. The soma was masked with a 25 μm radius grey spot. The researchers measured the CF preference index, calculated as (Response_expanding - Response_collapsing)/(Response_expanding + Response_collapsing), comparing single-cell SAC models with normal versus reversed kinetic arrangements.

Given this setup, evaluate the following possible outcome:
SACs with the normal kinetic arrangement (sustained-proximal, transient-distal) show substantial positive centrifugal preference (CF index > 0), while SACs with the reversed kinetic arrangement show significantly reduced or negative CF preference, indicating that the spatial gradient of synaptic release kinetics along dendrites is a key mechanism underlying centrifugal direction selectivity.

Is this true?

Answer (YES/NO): YES